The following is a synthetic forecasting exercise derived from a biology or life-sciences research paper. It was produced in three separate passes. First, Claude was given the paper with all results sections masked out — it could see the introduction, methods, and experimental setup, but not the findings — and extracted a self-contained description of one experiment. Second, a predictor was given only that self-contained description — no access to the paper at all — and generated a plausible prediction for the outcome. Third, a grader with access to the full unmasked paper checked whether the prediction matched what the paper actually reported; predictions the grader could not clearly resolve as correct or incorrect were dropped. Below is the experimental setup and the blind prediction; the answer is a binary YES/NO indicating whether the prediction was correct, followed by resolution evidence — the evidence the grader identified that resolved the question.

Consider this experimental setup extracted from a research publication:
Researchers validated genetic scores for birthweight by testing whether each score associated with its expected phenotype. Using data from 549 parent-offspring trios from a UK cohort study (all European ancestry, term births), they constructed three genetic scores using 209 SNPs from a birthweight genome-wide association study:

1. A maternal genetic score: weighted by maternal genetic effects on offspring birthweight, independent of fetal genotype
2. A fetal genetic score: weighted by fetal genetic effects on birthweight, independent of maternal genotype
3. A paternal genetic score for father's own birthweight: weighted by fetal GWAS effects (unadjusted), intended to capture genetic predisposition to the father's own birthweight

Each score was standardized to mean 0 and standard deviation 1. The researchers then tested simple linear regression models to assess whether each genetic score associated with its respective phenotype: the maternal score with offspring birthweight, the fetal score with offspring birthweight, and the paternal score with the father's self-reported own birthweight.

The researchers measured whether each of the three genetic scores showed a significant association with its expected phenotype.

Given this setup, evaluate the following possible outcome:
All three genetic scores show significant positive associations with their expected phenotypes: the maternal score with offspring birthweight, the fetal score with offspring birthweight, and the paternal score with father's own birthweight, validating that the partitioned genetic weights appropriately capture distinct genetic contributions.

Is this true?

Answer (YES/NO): YES